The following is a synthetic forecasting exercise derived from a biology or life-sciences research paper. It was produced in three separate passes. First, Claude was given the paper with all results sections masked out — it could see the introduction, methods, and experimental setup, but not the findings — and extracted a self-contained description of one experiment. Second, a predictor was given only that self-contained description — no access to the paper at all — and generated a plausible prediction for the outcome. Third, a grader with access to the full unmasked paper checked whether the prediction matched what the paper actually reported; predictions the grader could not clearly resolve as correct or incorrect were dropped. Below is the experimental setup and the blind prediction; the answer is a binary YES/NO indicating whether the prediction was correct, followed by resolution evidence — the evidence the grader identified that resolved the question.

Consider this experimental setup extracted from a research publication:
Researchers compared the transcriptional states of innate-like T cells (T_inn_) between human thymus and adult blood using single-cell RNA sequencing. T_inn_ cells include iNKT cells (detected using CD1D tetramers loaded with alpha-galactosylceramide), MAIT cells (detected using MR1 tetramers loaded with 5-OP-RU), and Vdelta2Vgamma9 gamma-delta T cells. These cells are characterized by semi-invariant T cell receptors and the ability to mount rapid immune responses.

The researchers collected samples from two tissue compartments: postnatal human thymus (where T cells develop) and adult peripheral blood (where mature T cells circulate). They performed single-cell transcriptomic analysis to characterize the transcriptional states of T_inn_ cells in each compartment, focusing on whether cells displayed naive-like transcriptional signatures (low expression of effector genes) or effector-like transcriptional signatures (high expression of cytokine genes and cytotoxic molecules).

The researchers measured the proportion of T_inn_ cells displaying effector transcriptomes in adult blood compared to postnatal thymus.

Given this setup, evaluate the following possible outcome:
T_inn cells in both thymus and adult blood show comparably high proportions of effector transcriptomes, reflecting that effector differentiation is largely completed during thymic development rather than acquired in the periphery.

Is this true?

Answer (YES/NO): NO